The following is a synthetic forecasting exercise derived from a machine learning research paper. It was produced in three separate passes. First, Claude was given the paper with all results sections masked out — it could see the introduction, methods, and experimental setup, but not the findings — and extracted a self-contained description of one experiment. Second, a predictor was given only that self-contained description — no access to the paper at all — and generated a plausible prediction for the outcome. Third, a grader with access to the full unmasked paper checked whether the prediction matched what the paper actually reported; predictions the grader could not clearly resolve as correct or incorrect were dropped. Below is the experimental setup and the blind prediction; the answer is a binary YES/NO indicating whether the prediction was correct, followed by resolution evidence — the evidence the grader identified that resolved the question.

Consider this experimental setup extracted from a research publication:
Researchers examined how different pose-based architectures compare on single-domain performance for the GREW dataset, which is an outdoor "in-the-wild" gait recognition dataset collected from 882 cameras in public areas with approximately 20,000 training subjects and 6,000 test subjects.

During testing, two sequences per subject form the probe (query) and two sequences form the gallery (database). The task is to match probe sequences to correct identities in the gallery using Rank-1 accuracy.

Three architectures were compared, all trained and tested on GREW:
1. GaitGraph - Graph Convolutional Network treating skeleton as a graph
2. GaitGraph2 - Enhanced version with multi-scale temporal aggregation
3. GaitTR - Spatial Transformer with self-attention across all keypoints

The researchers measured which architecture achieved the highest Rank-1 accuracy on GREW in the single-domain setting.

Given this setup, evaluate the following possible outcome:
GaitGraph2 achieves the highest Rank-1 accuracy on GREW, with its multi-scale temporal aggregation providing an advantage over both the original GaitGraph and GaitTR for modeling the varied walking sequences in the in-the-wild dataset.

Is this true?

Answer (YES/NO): NO